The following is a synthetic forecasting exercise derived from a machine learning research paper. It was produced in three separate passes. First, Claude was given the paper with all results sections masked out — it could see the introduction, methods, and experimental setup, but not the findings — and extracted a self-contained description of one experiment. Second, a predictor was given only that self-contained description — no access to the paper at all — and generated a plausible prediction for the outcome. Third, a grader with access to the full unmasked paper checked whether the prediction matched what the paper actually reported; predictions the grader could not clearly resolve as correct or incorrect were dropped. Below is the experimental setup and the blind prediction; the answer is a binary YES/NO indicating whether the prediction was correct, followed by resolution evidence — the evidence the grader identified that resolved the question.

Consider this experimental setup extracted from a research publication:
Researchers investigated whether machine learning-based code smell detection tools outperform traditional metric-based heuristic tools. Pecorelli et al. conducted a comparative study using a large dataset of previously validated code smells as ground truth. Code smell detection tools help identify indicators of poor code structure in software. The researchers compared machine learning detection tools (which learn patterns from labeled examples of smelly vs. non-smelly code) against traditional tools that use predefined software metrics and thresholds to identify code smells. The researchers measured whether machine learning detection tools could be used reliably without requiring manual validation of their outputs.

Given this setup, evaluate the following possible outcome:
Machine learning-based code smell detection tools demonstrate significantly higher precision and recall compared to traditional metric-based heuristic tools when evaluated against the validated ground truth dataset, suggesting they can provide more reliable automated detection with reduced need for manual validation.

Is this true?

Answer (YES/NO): NO